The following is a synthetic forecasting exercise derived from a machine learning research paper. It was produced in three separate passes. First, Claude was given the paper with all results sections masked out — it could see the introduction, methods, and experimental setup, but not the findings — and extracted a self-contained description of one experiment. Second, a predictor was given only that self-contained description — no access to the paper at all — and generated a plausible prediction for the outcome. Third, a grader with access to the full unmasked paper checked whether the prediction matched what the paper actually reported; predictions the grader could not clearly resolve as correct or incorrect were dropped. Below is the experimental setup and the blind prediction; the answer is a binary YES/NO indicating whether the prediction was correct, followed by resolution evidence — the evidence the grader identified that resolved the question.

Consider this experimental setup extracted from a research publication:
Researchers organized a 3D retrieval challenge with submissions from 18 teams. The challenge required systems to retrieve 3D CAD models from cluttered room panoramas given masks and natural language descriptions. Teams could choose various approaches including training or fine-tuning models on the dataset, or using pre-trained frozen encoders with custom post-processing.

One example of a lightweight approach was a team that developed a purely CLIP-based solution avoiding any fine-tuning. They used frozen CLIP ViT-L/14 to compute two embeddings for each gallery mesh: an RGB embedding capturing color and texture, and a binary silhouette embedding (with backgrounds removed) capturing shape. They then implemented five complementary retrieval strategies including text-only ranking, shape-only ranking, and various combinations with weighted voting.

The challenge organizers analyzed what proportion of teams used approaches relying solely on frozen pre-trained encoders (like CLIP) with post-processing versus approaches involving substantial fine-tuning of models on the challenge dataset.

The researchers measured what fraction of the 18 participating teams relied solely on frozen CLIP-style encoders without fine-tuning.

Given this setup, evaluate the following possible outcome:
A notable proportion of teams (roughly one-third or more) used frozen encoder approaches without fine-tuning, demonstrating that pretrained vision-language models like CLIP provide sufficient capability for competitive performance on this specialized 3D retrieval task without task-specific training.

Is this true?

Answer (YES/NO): YES